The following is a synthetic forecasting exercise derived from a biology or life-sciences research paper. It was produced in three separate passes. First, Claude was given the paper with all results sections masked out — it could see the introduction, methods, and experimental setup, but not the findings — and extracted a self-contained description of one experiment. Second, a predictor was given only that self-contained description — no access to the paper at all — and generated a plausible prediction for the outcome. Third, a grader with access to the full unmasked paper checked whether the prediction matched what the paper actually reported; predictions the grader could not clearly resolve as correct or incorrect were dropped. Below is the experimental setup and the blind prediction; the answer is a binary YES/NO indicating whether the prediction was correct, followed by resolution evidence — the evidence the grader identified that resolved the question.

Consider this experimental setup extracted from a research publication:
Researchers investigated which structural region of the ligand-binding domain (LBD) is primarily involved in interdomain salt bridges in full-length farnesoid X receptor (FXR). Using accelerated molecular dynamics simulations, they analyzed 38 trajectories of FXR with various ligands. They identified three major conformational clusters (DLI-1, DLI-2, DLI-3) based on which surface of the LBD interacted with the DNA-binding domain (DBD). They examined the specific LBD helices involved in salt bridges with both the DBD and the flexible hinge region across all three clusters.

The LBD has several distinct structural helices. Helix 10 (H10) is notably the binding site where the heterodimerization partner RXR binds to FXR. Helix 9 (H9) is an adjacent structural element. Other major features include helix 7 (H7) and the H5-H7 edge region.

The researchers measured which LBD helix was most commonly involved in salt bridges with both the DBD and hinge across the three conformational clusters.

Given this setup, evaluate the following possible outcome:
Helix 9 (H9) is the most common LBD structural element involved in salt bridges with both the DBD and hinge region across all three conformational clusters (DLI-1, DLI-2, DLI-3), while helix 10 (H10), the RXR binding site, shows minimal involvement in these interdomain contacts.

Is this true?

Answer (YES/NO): YES